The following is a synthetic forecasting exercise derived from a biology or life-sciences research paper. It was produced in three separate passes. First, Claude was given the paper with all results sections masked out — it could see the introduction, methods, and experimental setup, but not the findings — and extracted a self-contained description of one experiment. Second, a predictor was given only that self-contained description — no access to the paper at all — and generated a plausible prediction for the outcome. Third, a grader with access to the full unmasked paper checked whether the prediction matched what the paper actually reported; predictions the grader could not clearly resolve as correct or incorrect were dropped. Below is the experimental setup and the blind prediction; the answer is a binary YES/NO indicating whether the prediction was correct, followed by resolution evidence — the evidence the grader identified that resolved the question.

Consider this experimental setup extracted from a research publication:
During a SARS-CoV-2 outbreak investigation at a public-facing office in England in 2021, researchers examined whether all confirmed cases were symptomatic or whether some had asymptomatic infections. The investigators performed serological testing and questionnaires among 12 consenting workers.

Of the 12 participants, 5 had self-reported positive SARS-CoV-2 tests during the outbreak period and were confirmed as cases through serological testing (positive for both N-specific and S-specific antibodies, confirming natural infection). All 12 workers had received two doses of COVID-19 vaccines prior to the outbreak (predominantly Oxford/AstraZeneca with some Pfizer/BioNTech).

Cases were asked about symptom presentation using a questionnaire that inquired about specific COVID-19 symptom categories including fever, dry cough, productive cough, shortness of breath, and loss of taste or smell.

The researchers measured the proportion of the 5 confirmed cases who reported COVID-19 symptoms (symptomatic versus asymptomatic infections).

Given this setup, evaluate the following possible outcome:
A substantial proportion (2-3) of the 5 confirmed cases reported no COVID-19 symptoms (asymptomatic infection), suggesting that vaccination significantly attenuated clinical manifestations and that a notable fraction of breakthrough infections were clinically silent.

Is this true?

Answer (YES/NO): NO